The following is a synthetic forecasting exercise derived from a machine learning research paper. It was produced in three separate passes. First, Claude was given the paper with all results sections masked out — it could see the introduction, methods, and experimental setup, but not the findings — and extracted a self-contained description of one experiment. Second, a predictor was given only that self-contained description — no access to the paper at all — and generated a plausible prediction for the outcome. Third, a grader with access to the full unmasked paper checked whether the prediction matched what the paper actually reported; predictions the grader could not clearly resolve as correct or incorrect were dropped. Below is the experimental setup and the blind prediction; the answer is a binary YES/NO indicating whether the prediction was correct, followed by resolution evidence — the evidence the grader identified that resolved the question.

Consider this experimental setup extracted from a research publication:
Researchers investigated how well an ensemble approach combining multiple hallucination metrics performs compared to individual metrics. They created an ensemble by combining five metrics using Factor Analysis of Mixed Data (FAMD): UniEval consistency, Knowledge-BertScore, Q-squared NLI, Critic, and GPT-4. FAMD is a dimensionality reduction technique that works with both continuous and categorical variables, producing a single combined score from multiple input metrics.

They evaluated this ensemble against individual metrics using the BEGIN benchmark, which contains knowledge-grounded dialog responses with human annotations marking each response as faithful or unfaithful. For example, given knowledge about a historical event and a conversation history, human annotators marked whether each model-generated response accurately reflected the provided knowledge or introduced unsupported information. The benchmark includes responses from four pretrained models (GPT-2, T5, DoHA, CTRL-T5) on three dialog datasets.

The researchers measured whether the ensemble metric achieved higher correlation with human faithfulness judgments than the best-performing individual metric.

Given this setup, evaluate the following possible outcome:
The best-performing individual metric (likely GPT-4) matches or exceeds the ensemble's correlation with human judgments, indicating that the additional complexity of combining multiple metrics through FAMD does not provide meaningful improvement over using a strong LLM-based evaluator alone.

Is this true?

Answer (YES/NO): NO